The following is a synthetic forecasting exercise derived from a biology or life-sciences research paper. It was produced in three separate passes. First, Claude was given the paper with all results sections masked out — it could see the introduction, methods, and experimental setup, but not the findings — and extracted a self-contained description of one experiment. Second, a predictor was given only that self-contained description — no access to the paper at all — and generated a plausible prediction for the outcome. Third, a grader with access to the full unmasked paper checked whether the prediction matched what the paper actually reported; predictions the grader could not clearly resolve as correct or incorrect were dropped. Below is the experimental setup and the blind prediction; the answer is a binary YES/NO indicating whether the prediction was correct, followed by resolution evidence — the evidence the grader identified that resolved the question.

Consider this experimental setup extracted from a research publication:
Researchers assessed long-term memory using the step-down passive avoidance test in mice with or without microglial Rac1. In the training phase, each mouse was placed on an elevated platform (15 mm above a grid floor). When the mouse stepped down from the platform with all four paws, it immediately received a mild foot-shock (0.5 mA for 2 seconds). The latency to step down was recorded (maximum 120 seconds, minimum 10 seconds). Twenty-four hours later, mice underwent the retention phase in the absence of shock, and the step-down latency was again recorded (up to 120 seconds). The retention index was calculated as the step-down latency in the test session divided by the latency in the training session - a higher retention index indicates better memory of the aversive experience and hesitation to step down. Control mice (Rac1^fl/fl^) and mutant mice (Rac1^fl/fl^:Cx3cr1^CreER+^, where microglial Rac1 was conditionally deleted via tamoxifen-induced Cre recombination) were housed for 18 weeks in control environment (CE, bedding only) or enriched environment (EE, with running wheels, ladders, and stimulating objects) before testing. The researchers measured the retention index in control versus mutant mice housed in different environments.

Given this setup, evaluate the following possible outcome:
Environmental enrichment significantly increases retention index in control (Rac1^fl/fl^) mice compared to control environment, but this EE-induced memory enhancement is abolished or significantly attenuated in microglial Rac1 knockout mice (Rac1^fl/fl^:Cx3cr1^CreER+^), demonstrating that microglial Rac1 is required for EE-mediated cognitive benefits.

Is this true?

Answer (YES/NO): YES